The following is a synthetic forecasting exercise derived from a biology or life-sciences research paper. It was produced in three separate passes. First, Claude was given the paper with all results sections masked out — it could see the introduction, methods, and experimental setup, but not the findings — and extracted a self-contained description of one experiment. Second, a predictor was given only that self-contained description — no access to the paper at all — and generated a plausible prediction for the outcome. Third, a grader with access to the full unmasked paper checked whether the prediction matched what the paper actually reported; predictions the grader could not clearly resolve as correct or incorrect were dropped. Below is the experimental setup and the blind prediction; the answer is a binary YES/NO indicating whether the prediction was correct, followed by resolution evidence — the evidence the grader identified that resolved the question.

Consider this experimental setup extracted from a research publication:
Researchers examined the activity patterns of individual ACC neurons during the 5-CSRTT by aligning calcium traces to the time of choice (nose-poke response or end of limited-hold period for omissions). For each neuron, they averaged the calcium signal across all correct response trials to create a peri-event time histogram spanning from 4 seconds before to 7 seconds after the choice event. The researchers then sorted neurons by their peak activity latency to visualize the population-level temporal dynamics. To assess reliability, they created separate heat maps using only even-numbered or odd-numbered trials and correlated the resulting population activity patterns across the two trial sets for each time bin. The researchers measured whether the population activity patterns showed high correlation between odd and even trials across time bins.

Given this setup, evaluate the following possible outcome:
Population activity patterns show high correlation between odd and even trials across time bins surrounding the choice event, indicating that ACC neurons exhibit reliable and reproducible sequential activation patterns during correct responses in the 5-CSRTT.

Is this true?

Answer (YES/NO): YES